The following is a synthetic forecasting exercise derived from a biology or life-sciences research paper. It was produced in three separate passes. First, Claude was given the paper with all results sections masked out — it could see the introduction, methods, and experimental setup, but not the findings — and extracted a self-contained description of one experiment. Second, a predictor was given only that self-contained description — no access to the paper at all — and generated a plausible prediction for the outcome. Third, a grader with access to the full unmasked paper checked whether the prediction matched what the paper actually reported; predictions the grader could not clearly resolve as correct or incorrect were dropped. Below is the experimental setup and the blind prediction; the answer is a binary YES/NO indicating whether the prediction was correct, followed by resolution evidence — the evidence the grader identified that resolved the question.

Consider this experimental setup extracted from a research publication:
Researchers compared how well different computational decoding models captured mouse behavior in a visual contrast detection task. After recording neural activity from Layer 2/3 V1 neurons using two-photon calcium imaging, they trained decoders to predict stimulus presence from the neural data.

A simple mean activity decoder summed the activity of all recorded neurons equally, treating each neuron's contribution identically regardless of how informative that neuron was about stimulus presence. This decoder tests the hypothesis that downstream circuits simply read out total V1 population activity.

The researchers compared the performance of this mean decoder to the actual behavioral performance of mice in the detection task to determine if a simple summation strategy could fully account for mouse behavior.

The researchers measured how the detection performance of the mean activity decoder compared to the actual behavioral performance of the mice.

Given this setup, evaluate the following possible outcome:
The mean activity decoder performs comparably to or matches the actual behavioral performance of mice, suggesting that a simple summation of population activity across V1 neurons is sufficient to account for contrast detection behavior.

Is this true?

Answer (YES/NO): NO